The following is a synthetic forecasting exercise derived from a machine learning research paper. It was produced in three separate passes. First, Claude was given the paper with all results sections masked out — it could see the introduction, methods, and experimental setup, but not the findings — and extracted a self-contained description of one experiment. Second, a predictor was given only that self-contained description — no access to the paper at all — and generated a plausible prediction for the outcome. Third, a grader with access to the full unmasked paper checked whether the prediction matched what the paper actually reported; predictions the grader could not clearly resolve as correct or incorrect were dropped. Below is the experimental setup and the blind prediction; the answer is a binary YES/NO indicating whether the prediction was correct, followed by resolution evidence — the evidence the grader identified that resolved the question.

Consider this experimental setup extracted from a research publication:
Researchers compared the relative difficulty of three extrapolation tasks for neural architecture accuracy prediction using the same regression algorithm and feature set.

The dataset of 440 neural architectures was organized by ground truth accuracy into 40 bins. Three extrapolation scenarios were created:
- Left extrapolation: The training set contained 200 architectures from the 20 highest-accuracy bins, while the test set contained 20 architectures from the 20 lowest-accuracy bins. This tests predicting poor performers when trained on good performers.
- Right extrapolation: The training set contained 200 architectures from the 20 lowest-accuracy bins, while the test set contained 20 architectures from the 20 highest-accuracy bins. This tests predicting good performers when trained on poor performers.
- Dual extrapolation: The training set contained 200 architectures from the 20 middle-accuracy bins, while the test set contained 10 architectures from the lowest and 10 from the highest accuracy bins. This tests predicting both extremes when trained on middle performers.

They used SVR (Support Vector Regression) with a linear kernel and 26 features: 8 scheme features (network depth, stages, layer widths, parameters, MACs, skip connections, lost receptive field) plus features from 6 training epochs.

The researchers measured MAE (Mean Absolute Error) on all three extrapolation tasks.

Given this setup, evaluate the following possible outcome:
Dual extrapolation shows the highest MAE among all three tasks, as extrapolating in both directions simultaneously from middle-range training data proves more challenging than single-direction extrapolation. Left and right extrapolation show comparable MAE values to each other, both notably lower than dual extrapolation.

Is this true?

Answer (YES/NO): NO